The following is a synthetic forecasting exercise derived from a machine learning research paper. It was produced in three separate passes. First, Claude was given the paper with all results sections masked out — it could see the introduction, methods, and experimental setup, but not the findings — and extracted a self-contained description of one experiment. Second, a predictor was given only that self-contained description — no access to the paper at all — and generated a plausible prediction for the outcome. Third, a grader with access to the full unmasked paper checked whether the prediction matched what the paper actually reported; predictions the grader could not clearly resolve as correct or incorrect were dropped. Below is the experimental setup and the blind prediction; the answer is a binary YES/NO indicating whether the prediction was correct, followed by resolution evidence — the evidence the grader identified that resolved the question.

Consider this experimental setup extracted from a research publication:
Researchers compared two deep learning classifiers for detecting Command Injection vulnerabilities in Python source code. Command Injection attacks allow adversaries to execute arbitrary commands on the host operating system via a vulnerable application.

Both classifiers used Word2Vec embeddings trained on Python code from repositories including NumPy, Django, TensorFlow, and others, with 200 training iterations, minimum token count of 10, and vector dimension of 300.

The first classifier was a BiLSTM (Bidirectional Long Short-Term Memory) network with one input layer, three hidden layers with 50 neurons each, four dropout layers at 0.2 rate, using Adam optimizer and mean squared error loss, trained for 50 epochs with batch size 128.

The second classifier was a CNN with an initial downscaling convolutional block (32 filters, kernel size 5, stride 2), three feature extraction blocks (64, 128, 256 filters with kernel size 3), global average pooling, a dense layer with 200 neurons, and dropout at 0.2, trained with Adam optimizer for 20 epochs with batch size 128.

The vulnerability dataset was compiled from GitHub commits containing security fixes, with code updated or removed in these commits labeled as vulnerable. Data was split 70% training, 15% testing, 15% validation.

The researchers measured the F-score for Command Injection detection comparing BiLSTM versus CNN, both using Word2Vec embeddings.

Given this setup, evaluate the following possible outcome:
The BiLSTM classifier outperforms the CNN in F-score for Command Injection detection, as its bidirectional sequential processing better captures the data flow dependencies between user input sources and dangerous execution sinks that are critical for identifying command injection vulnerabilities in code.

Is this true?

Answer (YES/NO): YES